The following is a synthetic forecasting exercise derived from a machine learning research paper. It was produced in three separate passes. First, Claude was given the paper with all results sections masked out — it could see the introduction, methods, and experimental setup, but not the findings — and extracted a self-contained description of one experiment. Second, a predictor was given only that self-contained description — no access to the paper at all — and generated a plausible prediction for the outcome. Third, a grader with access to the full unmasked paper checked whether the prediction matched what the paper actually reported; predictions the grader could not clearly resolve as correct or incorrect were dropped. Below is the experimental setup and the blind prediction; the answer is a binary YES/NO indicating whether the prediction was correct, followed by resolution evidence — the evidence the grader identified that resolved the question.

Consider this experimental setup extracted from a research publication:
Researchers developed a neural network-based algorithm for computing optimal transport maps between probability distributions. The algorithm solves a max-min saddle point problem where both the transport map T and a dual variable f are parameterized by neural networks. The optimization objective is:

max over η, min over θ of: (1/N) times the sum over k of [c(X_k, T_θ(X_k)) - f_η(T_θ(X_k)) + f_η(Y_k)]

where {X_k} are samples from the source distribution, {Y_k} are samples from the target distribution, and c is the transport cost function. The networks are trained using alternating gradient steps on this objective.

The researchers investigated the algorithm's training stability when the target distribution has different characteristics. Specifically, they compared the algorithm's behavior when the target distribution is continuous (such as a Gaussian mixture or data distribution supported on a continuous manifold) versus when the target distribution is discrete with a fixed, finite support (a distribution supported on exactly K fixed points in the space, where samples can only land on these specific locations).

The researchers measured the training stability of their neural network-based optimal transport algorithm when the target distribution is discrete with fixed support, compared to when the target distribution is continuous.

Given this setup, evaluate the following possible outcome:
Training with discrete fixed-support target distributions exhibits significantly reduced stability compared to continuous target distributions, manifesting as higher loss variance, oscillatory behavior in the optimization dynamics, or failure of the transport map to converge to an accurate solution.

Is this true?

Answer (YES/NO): YES